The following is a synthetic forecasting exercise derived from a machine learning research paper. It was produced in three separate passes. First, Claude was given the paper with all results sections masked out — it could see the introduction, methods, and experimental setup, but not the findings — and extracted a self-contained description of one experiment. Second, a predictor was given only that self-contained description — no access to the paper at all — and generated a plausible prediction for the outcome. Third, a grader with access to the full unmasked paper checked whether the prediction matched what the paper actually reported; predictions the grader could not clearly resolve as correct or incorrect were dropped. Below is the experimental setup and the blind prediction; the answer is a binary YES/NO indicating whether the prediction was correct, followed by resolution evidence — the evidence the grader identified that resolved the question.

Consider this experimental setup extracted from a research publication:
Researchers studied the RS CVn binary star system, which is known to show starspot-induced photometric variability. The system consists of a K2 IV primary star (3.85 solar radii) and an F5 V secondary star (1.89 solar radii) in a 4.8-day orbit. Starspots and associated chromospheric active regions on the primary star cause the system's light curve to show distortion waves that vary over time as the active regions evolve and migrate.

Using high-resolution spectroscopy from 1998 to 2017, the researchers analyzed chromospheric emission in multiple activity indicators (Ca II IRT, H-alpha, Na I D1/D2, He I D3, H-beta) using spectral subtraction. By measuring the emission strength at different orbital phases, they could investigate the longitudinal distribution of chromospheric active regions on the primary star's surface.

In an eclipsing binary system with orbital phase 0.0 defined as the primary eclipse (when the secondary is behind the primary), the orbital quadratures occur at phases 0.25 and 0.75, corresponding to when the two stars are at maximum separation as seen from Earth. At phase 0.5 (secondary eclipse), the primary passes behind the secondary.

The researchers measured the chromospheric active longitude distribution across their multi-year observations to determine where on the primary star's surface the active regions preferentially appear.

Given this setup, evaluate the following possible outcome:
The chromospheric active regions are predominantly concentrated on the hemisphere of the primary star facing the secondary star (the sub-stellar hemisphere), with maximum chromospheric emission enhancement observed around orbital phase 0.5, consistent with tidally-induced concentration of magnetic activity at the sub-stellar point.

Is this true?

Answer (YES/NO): NO